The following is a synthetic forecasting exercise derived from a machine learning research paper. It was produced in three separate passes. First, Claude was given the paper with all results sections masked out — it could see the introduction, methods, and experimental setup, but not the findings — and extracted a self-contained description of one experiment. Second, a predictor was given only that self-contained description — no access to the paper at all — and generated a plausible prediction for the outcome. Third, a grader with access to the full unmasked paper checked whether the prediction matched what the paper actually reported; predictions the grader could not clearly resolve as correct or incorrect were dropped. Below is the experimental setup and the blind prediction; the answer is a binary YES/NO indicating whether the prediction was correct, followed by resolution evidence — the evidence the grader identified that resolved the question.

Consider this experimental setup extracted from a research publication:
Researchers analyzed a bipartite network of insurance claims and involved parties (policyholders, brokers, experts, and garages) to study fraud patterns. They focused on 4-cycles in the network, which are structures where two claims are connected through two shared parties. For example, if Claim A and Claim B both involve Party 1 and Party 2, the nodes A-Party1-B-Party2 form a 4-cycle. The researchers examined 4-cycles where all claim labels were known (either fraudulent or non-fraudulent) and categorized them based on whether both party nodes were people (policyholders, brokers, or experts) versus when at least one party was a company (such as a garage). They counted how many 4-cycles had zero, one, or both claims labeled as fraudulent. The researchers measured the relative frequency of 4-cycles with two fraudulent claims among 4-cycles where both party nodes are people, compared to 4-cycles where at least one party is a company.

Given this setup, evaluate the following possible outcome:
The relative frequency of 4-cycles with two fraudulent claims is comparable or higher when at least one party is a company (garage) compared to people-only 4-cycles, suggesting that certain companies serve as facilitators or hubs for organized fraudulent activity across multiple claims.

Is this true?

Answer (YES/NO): NO